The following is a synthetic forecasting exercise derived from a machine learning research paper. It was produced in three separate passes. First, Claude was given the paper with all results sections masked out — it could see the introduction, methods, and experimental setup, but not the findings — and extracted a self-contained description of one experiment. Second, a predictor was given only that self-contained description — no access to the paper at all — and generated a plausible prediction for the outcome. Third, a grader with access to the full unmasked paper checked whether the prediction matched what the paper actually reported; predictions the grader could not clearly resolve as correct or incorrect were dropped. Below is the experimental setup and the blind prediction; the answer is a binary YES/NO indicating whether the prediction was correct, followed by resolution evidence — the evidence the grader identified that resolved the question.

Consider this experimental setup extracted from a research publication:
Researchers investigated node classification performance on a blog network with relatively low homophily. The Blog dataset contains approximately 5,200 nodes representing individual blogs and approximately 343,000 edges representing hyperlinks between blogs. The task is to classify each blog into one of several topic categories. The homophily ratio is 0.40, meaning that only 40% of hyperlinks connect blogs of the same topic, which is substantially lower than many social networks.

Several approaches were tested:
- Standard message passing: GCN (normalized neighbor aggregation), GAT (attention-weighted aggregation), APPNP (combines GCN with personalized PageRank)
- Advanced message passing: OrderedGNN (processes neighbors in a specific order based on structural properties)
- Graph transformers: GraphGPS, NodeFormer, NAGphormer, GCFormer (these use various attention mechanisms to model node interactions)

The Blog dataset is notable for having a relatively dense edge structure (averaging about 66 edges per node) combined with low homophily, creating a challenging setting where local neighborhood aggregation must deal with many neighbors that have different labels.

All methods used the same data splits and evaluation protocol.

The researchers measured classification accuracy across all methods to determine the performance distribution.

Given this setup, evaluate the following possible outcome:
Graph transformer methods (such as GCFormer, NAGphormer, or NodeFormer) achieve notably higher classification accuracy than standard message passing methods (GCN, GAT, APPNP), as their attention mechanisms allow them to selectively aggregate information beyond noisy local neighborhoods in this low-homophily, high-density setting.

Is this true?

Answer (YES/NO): NO